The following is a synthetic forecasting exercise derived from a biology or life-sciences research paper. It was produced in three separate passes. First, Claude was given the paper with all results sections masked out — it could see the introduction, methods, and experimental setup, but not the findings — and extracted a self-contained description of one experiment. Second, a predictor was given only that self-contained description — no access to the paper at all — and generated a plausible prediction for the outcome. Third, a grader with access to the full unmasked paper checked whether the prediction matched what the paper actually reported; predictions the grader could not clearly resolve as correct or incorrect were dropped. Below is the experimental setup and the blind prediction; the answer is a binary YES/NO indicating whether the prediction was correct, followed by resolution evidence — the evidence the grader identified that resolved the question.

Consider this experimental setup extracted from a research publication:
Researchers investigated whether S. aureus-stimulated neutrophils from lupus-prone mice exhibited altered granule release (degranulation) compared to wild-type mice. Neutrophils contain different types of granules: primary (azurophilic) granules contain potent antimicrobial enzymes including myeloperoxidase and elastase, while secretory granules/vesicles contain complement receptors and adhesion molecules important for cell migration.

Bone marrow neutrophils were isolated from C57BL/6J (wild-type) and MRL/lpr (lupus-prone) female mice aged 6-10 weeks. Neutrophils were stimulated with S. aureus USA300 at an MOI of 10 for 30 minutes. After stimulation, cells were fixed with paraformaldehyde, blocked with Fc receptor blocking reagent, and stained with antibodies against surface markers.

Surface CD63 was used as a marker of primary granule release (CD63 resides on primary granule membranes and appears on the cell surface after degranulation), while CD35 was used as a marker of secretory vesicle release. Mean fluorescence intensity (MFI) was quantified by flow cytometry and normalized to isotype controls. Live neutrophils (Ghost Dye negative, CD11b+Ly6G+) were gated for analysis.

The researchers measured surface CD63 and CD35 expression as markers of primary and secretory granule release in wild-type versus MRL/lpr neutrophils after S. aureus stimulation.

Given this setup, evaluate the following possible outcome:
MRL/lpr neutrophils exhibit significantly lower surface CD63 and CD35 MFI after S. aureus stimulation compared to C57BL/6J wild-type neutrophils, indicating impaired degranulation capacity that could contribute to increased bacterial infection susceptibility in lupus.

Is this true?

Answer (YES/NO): NO